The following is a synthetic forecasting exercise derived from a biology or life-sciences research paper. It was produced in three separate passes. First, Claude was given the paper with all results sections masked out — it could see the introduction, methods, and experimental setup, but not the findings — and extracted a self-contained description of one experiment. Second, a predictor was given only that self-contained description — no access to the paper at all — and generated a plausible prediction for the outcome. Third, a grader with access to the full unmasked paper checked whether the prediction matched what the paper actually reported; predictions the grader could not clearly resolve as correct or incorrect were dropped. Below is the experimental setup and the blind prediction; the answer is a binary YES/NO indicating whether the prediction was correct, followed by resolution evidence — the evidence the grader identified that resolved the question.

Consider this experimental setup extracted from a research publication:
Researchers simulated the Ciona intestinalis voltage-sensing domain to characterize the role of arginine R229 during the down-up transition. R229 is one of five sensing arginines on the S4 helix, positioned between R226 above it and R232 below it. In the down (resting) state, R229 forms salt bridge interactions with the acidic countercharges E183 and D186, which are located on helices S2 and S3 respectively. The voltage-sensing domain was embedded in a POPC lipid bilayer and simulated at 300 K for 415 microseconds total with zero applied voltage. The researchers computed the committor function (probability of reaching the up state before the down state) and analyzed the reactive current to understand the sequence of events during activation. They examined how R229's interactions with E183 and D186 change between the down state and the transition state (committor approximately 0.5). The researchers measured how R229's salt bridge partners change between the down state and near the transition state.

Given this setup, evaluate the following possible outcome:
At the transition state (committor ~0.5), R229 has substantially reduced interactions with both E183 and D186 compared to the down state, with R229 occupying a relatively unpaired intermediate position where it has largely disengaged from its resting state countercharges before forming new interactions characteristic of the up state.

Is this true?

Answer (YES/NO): NO